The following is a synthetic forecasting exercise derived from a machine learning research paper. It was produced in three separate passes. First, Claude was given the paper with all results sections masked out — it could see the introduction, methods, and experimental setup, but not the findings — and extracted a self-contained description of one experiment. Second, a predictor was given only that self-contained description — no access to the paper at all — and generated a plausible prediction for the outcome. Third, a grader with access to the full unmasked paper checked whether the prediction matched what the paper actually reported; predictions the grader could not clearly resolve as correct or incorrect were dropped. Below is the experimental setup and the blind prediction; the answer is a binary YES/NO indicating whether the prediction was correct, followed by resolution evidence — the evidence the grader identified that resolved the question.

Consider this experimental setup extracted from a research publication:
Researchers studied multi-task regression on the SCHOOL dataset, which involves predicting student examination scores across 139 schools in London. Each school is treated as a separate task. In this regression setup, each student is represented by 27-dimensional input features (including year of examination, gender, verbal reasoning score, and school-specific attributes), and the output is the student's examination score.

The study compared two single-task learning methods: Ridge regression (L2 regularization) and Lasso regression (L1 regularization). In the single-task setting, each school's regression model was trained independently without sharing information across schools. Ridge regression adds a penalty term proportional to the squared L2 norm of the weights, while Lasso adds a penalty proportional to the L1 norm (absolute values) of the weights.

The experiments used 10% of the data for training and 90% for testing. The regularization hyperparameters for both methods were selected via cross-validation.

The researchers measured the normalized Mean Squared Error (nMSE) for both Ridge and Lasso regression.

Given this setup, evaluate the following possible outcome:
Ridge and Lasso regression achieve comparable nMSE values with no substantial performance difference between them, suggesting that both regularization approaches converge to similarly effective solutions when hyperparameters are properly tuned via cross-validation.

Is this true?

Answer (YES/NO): NO